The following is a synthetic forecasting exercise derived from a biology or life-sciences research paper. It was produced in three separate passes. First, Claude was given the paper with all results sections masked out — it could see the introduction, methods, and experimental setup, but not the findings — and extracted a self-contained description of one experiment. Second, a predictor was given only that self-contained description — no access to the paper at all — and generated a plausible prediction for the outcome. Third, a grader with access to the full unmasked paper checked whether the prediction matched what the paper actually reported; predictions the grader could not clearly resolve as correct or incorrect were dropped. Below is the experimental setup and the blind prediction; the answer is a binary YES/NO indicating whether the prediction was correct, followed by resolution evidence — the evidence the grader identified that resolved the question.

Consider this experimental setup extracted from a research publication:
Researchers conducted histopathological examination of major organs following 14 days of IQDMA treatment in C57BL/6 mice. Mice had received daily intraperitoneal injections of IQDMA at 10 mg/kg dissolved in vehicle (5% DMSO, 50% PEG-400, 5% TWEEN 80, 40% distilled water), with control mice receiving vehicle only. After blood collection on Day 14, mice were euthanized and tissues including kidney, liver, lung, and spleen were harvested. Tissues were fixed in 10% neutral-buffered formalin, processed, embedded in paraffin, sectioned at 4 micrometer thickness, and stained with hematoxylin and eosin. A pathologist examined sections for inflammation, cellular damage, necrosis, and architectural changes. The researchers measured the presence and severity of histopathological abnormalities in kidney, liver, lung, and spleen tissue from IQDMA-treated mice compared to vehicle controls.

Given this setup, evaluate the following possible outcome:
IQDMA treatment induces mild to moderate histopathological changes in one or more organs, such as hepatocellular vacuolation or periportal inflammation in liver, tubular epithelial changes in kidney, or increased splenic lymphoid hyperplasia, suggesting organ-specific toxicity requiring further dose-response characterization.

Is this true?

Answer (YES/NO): NO